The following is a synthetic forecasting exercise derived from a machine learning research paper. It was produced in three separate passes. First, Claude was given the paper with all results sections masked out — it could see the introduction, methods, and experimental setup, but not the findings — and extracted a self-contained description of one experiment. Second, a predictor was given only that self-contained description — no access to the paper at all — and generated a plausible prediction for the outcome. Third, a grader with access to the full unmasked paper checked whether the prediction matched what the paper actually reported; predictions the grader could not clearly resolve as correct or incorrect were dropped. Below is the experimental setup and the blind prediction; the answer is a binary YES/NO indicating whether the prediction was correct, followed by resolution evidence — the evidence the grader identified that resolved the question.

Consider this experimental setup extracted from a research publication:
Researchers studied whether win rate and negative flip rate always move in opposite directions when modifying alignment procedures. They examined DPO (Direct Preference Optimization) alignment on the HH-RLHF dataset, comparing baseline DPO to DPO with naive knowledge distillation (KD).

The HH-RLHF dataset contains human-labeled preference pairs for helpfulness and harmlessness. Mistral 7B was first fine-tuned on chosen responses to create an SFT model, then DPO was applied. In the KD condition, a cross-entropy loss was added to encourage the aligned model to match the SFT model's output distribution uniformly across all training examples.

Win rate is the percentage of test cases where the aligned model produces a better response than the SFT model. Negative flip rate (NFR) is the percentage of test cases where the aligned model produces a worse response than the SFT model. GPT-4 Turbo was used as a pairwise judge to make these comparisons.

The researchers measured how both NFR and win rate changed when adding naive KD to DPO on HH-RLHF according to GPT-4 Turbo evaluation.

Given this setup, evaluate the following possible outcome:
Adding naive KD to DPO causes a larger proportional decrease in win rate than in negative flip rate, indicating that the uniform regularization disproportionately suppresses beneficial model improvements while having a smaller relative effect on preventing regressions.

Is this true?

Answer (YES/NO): NO